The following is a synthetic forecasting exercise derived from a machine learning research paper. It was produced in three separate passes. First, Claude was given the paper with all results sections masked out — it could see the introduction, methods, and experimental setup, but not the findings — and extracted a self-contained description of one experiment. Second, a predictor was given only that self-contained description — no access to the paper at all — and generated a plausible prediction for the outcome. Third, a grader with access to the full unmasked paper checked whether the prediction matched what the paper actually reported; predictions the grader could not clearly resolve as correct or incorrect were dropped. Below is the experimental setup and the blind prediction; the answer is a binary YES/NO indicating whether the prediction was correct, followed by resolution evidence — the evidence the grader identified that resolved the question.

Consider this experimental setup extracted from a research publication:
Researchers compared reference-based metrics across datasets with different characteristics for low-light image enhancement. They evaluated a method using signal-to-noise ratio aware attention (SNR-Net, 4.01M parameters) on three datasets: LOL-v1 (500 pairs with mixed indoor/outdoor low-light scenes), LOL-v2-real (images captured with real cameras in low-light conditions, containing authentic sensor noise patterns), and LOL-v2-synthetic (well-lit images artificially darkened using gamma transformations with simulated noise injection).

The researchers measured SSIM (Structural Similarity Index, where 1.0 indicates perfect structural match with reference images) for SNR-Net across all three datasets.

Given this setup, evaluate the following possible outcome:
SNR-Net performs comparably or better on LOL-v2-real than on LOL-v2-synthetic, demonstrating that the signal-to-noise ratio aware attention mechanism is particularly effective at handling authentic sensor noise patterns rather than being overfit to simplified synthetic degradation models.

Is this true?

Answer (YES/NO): NO